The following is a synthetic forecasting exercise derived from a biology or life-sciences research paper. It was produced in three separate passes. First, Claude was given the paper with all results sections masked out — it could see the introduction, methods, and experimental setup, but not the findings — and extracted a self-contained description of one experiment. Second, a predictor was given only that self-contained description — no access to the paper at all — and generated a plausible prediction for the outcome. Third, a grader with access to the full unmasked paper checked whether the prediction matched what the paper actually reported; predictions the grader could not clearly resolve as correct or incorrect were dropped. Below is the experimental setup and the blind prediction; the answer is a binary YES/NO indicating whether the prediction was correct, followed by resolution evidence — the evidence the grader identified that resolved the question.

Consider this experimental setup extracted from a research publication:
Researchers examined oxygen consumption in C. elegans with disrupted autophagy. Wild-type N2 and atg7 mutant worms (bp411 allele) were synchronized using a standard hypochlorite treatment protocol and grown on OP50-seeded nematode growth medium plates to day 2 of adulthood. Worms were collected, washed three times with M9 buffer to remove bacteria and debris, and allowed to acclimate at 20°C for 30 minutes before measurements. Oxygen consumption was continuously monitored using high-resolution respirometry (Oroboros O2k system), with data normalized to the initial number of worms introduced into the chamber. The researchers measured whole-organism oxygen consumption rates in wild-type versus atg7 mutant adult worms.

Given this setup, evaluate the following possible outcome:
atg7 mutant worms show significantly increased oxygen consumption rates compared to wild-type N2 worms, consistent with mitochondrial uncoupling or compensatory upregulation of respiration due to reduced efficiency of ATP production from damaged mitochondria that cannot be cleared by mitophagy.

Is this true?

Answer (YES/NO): NO